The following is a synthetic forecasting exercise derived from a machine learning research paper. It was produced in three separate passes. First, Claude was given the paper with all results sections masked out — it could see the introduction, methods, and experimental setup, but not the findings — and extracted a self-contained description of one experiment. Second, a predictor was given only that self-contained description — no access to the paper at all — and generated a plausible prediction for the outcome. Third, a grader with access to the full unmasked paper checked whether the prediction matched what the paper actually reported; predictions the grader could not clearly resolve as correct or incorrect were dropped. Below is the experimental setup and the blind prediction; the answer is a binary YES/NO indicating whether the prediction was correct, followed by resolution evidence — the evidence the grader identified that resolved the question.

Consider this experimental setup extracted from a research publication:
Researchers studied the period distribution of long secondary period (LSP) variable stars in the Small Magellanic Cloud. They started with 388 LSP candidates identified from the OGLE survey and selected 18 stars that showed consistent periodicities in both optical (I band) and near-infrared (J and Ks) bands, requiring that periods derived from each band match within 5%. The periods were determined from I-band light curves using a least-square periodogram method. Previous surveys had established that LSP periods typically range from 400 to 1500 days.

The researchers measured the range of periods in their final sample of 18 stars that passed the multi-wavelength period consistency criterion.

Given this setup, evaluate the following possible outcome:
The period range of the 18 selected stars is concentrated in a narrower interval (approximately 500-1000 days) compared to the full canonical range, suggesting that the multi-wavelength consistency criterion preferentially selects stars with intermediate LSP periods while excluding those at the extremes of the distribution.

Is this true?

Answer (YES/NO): NO